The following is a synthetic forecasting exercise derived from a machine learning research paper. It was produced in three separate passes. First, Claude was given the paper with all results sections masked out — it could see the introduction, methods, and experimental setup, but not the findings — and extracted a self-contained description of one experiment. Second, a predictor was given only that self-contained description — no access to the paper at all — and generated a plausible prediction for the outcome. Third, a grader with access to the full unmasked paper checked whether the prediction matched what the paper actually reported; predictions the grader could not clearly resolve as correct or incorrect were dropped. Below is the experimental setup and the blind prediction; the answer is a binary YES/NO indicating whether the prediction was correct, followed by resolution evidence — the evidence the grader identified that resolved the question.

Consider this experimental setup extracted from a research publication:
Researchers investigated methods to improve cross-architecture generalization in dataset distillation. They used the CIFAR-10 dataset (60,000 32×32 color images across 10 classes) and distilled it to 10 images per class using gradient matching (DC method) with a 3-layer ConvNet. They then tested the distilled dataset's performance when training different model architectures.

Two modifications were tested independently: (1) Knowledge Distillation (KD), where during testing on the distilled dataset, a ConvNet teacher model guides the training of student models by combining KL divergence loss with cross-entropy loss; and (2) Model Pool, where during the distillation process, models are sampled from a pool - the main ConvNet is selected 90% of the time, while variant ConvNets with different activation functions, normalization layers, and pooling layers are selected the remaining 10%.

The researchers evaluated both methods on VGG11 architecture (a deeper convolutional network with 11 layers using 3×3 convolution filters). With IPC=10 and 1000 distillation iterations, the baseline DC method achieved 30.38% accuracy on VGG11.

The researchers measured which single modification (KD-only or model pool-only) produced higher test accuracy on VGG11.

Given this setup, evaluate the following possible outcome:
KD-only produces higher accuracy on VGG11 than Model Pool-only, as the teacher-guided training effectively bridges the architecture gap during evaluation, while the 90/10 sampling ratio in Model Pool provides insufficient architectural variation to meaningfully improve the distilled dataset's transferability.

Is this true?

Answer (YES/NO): YES